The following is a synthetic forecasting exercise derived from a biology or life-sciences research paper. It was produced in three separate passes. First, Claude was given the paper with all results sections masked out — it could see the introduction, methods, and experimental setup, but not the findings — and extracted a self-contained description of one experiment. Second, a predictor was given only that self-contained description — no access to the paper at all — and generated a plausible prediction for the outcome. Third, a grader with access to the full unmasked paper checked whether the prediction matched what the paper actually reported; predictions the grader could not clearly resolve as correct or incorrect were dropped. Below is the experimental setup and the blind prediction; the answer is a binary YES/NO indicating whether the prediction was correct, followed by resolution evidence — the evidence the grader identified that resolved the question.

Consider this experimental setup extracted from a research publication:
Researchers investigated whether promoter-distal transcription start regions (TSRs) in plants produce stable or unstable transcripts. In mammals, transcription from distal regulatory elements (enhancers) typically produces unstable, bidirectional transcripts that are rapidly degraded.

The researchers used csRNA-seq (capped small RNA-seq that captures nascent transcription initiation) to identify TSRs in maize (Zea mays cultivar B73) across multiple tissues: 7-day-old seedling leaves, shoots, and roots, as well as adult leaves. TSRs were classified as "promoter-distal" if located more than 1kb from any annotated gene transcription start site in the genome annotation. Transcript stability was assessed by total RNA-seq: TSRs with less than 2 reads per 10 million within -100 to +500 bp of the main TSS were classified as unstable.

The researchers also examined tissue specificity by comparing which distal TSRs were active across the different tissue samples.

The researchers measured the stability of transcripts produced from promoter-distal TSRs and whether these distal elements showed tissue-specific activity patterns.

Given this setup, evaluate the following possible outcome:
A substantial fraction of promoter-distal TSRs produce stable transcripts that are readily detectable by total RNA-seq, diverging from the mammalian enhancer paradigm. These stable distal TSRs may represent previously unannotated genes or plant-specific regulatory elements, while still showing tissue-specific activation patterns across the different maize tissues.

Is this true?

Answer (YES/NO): YES